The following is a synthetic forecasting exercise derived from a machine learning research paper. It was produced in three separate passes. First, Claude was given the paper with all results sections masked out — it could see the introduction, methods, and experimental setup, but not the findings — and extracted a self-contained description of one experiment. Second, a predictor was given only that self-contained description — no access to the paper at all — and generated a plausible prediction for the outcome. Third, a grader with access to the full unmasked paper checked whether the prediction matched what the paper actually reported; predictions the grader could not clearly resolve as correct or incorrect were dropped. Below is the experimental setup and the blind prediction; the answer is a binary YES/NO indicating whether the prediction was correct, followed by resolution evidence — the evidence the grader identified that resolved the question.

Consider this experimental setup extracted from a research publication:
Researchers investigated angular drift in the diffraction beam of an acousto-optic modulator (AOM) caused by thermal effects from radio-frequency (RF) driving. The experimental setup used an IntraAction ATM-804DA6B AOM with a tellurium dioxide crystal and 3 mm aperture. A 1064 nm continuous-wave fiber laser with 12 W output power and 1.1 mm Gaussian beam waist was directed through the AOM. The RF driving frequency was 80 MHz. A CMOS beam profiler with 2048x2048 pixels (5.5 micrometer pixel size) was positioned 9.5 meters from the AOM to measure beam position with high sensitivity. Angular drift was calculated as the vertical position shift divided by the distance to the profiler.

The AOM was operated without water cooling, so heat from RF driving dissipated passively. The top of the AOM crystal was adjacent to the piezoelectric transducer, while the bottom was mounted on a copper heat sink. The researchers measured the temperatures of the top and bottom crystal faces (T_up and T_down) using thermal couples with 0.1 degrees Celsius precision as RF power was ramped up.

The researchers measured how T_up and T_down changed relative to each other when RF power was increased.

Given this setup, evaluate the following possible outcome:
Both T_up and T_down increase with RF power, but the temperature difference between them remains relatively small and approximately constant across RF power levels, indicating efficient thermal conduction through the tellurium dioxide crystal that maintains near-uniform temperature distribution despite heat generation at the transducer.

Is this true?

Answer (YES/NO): NO